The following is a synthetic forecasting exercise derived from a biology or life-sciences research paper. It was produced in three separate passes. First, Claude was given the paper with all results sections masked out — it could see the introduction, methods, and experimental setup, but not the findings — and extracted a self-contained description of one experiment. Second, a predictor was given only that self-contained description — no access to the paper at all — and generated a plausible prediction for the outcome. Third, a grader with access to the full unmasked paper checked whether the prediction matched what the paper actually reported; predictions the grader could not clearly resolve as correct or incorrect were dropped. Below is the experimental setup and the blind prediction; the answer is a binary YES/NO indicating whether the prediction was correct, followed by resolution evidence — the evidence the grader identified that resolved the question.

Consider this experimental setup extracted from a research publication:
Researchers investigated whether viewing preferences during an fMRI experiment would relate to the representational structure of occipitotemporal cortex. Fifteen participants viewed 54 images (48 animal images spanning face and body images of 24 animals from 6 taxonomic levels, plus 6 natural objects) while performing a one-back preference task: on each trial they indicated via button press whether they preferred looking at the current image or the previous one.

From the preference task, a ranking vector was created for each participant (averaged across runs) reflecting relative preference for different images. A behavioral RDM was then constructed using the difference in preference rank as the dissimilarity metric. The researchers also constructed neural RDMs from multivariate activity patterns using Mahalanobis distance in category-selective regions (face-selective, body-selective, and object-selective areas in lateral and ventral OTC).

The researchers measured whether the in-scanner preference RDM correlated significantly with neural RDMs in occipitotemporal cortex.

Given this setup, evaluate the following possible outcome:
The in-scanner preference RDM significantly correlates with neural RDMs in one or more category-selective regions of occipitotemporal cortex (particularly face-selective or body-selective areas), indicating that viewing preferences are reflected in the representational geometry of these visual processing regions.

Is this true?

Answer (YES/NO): NO